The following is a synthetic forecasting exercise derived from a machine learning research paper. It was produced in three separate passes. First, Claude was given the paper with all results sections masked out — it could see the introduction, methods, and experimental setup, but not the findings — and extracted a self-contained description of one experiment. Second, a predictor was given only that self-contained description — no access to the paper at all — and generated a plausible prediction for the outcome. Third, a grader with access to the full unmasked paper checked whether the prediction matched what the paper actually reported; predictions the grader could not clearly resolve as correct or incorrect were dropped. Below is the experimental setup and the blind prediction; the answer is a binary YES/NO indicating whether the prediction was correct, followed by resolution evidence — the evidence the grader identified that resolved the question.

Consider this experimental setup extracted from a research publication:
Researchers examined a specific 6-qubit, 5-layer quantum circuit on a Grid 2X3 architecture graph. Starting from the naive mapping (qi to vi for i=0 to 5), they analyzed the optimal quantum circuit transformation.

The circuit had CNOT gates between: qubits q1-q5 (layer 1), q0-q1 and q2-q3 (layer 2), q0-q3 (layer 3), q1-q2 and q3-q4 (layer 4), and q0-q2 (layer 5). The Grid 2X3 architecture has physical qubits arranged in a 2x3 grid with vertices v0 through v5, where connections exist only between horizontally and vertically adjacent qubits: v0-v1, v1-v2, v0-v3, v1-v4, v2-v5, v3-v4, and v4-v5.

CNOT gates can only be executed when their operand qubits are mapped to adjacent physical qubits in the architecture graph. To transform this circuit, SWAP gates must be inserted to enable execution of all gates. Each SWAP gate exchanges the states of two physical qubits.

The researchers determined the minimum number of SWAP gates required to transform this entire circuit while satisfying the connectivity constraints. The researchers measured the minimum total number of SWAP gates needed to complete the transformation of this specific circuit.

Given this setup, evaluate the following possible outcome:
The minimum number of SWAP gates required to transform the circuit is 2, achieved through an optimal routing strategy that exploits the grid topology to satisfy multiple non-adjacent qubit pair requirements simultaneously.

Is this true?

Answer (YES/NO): YES